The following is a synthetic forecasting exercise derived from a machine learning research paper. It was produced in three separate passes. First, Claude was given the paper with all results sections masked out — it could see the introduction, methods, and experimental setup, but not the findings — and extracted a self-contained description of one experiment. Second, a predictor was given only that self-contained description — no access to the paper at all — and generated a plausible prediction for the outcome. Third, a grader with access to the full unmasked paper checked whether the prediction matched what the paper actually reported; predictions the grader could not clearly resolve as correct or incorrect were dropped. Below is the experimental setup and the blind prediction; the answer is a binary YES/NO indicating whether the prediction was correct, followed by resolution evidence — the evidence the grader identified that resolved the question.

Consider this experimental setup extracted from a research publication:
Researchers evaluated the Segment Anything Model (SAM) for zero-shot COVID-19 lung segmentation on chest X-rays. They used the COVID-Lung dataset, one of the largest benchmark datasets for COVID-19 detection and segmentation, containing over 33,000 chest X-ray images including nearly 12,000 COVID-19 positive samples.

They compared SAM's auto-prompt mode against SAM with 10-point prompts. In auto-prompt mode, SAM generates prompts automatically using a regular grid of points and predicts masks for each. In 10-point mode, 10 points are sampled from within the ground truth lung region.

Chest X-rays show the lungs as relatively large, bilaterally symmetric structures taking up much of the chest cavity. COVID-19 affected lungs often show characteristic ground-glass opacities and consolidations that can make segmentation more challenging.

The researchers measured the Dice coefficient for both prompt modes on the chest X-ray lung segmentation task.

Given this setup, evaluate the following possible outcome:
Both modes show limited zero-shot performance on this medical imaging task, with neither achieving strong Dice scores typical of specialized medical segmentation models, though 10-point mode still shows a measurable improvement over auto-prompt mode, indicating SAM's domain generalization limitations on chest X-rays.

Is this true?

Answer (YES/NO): NO